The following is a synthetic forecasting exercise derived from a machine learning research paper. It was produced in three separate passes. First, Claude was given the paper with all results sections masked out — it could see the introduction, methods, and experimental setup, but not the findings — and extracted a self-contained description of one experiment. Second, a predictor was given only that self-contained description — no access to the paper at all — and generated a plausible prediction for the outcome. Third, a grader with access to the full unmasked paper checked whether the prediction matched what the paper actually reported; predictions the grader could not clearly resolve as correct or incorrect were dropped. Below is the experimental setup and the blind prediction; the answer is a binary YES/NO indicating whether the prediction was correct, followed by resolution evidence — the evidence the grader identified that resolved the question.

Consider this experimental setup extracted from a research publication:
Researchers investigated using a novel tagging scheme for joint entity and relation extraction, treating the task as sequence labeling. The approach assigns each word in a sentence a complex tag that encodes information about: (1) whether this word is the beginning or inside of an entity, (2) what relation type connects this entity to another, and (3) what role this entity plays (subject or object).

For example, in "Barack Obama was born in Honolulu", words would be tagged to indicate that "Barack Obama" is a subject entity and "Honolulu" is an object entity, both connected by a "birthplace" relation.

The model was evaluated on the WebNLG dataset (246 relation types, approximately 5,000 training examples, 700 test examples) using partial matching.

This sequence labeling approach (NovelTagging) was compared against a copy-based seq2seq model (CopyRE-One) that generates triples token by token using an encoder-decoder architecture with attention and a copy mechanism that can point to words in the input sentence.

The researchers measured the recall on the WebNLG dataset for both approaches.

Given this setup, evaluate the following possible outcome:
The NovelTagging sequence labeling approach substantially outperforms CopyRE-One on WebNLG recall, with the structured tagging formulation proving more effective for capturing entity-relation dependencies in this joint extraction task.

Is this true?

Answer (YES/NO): NO